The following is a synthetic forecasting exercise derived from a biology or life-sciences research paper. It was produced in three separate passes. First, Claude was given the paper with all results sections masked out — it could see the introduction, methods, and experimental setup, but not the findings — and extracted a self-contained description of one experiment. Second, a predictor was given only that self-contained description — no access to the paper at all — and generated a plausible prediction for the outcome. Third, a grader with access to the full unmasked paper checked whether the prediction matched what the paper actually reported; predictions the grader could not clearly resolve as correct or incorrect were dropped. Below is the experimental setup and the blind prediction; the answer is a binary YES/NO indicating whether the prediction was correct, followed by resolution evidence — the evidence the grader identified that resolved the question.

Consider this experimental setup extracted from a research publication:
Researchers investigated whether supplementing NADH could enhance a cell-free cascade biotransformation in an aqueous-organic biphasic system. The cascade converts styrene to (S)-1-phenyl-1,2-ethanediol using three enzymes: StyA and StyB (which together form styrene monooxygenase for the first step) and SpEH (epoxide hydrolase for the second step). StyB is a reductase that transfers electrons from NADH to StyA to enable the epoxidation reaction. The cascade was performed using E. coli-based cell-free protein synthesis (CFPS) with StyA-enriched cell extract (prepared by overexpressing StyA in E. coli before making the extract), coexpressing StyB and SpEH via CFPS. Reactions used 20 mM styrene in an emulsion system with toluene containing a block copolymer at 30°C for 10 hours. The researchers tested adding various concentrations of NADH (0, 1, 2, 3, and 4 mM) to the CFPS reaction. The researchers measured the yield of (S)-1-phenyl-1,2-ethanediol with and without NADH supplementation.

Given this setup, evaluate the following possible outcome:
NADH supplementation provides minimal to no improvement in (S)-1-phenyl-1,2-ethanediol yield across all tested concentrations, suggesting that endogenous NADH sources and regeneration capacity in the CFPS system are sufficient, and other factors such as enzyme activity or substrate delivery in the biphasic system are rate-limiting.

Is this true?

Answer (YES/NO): NO